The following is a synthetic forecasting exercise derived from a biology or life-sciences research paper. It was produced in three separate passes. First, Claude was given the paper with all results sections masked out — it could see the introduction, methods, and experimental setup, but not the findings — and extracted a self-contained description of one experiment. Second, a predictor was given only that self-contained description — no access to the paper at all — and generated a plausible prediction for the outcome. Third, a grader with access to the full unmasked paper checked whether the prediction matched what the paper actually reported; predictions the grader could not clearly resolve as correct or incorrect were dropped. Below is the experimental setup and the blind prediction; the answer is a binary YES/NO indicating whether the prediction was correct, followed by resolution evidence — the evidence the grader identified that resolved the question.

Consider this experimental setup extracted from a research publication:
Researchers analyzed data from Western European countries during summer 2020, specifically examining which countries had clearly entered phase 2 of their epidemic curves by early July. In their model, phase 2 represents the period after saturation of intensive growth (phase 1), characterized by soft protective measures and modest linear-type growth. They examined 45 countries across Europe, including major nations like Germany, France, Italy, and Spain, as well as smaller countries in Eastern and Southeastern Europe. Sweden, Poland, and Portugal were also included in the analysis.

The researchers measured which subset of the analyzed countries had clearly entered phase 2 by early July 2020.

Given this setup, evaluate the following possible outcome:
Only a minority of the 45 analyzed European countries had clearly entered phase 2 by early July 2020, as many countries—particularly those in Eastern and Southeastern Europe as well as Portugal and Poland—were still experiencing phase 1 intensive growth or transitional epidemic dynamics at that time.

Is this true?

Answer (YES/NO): NO